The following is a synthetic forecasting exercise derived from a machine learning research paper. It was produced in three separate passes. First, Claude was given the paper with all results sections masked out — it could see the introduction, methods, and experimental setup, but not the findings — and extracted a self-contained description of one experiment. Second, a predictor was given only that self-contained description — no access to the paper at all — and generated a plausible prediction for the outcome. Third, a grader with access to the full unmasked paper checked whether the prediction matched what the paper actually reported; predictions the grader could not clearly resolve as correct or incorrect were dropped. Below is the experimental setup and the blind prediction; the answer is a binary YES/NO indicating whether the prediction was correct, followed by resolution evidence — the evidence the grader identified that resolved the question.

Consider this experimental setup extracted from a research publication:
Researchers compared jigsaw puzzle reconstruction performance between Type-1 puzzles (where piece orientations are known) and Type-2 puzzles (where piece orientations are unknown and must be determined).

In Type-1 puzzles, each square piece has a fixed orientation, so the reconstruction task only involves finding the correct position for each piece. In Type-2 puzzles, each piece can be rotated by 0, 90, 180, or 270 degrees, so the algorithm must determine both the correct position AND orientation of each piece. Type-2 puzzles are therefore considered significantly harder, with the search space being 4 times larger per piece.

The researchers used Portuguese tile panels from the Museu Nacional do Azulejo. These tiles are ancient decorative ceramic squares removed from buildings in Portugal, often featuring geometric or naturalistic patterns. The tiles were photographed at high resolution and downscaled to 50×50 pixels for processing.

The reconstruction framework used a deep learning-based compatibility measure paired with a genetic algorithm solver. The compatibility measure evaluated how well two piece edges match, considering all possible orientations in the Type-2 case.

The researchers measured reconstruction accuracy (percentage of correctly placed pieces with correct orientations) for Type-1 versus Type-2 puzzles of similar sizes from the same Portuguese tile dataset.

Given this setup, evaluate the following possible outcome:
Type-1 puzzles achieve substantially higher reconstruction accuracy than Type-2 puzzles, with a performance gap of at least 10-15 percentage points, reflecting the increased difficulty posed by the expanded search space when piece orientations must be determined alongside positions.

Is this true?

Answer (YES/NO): NO